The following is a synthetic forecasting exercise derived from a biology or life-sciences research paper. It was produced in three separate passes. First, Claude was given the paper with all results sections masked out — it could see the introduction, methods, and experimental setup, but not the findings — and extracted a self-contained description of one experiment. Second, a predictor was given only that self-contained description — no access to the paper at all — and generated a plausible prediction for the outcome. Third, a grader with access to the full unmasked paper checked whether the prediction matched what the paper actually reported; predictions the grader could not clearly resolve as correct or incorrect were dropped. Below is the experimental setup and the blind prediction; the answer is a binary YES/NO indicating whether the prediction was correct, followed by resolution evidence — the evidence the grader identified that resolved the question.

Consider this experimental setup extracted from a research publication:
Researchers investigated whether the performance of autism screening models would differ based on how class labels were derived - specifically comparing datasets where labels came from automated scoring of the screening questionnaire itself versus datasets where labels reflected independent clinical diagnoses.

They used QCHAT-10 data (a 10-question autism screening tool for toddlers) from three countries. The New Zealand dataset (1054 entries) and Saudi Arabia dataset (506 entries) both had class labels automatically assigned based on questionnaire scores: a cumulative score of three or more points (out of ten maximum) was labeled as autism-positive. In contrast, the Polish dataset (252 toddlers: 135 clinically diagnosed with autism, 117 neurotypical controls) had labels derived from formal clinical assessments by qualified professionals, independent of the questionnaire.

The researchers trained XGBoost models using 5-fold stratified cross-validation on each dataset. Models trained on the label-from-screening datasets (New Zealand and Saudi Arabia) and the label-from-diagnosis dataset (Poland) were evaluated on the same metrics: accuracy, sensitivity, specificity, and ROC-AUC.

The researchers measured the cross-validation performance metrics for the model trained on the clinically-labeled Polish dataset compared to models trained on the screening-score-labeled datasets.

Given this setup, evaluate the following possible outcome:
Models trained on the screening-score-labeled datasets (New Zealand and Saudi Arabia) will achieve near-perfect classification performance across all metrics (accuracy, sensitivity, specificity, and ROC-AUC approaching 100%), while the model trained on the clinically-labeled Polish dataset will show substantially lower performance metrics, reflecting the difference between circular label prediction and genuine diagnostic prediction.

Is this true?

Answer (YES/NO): NO